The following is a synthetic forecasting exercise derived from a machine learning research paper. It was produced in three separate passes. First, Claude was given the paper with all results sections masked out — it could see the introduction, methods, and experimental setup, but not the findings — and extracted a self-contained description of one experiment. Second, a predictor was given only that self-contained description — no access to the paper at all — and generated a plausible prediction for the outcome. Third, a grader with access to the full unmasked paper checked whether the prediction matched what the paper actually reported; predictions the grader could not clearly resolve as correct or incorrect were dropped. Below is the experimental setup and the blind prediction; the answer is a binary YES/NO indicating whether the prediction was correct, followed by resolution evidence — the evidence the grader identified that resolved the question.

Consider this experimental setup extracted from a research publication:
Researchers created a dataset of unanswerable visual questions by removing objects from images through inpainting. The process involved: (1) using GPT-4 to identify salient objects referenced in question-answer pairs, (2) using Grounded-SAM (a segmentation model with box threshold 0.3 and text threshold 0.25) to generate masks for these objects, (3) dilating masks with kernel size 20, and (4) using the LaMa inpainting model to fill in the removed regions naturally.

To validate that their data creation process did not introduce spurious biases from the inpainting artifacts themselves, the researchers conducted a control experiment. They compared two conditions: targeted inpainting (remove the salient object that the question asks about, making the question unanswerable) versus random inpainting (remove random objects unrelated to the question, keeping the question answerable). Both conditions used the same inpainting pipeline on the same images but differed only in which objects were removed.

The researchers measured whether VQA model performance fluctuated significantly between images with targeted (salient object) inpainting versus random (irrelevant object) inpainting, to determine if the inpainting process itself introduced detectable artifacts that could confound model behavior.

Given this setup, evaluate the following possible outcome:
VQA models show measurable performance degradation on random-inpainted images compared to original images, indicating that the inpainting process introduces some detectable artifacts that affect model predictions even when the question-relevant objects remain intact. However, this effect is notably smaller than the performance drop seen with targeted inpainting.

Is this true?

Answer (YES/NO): NO